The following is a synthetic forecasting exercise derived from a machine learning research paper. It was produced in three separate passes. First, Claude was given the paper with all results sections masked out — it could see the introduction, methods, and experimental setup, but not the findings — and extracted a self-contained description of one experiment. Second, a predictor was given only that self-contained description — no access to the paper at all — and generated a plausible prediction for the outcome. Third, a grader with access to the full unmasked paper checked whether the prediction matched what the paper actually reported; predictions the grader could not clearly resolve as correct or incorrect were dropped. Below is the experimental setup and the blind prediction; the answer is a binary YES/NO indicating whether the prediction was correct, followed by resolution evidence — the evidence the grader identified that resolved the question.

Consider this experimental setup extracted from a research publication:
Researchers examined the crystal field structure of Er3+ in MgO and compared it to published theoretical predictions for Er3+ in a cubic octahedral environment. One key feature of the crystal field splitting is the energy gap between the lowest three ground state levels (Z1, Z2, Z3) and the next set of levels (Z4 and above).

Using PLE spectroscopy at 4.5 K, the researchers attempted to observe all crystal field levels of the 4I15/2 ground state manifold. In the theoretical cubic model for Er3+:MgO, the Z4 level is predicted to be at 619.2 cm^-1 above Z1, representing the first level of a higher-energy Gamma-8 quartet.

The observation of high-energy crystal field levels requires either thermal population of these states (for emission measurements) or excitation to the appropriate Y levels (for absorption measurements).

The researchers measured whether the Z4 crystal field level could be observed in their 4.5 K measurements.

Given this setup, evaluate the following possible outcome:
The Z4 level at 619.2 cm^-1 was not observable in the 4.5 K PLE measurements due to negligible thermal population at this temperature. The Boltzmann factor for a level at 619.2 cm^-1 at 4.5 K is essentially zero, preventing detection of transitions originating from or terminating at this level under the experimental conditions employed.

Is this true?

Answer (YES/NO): YES